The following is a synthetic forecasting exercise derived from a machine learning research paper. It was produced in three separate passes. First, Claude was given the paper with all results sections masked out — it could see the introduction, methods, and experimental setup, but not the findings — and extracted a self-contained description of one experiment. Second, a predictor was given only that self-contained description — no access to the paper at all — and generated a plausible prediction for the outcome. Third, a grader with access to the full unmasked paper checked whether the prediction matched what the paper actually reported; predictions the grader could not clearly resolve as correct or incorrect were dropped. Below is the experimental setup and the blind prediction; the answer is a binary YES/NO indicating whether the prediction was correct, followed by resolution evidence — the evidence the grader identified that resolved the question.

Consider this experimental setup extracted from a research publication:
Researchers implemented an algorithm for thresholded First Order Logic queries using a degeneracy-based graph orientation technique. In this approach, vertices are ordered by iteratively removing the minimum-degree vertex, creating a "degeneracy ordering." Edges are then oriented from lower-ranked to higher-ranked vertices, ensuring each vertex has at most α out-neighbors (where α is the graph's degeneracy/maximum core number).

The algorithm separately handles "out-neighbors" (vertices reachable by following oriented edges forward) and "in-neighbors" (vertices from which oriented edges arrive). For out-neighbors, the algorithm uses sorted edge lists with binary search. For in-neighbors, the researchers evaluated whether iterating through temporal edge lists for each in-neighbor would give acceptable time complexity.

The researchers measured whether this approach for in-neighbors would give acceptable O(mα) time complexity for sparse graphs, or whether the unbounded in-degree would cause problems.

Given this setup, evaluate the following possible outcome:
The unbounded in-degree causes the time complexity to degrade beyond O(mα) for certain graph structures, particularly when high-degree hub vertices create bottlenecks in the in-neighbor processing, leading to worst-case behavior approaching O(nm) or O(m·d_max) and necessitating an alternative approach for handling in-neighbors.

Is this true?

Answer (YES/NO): YES